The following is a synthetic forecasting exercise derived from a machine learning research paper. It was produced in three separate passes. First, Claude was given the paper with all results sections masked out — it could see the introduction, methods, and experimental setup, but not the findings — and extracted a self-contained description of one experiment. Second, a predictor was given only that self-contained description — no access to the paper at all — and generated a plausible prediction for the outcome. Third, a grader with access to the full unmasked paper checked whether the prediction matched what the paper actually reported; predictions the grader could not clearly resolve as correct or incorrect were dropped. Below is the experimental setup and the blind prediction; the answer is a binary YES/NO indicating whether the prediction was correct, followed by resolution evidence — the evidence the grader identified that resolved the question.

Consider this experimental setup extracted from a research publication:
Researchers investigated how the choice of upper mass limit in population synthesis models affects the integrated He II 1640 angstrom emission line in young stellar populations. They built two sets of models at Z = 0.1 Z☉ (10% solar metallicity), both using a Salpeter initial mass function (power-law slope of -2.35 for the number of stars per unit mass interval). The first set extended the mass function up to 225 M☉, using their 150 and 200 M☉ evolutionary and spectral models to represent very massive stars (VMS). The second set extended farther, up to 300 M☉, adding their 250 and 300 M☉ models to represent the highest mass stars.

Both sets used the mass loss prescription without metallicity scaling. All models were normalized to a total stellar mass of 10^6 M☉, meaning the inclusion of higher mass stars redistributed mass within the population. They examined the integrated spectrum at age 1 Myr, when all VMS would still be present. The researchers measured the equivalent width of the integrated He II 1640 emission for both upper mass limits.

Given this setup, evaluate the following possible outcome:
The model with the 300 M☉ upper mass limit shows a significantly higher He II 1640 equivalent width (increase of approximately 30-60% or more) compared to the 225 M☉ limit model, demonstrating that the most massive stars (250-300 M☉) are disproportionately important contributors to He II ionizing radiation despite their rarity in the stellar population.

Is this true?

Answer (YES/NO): NO